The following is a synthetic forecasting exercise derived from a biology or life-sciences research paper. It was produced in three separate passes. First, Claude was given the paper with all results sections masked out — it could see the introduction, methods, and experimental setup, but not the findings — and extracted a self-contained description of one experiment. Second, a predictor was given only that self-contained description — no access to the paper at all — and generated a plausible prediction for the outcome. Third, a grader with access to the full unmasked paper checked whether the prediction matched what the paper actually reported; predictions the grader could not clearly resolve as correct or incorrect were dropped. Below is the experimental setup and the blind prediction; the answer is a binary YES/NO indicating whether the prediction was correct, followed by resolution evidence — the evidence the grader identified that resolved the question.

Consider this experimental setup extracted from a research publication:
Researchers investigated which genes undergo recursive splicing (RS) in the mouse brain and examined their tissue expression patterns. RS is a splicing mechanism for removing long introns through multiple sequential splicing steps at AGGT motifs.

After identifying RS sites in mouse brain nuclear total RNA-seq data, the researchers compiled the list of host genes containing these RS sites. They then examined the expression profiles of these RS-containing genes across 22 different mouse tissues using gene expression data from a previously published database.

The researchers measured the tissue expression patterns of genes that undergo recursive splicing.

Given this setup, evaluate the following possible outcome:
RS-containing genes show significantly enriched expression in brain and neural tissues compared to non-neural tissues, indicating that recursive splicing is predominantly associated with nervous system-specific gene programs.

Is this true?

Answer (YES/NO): YES